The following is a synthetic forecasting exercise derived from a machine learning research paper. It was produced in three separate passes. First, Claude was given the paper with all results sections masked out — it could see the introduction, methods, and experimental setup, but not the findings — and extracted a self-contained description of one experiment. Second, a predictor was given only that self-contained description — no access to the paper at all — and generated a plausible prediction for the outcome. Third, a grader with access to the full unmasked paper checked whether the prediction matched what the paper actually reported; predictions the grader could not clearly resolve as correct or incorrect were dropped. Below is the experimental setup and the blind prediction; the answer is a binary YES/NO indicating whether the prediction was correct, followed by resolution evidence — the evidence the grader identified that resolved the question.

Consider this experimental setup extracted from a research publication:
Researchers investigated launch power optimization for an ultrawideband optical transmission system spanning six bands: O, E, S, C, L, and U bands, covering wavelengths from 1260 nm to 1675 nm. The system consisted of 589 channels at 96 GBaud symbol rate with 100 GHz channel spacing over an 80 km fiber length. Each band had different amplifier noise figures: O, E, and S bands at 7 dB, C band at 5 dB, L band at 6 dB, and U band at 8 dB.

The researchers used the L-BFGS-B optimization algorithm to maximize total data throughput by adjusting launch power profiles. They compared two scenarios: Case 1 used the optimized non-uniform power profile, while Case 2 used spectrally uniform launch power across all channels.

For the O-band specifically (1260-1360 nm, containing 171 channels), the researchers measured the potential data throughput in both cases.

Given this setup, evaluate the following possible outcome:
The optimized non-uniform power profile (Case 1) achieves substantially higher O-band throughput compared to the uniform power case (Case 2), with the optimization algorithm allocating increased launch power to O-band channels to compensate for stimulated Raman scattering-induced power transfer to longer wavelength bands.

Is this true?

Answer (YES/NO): NO